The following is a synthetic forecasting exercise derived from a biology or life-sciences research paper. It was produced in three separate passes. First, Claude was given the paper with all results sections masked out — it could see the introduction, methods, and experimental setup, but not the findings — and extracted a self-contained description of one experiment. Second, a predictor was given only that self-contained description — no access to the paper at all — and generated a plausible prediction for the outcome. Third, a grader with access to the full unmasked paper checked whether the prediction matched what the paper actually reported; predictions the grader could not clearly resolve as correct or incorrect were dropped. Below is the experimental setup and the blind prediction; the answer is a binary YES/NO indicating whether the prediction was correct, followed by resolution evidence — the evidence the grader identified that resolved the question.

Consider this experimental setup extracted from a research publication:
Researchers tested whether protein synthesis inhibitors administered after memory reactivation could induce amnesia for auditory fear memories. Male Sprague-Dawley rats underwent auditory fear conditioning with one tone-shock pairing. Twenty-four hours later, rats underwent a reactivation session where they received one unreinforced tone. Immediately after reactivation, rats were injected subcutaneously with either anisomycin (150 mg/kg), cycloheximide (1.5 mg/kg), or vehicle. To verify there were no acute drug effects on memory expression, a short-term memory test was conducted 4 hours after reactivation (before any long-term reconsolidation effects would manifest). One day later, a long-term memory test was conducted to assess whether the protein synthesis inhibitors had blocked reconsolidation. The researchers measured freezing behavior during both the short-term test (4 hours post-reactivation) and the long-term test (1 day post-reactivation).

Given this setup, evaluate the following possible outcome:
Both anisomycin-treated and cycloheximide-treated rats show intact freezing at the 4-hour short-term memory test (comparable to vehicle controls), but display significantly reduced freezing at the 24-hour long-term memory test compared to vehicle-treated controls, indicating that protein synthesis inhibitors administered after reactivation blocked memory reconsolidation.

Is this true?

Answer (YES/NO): NO